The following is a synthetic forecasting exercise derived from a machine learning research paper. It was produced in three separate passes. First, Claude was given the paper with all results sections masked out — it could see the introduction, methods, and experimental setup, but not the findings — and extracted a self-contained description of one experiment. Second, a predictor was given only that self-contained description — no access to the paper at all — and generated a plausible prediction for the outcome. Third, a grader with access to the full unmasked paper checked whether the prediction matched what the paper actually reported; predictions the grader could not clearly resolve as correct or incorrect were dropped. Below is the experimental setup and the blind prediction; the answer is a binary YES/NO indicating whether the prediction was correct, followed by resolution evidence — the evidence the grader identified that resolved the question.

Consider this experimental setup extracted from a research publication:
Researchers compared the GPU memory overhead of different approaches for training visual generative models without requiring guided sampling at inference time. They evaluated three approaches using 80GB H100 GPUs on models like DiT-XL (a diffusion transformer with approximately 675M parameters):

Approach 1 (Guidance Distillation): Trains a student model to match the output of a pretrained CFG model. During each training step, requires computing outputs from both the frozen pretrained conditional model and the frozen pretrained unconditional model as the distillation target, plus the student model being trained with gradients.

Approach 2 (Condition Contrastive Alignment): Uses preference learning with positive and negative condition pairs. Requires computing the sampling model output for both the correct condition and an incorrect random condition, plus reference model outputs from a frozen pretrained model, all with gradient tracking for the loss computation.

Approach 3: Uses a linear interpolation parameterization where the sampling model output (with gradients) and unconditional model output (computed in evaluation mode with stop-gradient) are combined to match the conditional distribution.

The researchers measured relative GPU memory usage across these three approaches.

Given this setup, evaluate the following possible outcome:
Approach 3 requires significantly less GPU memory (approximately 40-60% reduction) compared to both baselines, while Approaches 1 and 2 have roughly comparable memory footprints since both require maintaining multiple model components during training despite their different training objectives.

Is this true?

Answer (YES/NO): NO